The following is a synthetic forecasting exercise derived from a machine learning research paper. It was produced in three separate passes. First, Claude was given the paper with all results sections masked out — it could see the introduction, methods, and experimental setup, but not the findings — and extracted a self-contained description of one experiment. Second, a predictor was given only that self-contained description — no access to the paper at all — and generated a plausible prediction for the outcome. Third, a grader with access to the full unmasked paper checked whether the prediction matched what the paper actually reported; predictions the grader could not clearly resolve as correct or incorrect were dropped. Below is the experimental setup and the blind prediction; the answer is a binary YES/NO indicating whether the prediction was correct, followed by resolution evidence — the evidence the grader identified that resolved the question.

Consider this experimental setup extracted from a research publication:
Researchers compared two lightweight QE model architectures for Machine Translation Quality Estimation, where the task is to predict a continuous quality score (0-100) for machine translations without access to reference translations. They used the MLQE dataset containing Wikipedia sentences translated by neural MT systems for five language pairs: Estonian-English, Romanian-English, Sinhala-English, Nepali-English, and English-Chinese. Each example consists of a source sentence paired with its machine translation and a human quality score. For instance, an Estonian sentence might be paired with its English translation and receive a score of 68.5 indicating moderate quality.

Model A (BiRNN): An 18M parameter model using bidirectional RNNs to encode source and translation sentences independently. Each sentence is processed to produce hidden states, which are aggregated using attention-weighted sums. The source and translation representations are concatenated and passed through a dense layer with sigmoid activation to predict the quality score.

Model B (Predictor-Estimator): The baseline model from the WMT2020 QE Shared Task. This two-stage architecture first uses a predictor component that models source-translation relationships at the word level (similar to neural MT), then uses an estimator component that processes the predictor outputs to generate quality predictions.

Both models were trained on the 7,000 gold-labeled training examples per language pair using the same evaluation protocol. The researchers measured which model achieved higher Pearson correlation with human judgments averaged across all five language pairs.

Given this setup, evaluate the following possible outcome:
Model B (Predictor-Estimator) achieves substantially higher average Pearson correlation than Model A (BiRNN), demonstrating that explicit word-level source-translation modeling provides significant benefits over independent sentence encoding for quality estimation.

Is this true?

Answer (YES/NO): NO